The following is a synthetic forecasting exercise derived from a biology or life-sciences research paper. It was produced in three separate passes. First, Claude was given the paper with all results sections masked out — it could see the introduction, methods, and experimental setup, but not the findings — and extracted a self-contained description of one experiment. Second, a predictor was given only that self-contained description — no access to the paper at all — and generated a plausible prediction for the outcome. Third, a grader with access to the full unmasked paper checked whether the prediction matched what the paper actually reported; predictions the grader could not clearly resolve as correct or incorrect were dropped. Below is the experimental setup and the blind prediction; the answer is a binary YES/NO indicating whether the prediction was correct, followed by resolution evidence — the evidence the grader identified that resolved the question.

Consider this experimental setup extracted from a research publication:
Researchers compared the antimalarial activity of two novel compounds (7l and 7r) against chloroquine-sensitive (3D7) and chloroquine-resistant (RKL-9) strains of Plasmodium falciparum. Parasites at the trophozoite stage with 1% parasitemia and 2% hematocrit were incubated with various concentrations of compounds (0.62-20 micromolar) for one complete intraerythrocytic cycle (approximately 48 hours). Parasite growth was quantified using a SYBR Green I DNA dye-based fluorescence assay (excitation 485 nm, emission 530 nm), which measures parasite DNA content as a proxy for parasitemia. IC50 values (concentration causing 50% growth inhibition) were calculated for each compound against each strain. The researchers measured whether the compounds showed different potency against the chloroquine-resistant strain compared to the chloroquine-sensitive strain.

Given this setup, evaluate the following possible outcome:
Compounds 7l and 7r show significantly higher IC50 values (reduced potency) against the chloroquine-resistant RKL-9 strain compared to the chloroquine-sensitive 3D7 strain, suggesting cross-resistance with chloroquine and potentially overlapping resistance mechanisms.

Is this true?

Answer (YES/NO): NO